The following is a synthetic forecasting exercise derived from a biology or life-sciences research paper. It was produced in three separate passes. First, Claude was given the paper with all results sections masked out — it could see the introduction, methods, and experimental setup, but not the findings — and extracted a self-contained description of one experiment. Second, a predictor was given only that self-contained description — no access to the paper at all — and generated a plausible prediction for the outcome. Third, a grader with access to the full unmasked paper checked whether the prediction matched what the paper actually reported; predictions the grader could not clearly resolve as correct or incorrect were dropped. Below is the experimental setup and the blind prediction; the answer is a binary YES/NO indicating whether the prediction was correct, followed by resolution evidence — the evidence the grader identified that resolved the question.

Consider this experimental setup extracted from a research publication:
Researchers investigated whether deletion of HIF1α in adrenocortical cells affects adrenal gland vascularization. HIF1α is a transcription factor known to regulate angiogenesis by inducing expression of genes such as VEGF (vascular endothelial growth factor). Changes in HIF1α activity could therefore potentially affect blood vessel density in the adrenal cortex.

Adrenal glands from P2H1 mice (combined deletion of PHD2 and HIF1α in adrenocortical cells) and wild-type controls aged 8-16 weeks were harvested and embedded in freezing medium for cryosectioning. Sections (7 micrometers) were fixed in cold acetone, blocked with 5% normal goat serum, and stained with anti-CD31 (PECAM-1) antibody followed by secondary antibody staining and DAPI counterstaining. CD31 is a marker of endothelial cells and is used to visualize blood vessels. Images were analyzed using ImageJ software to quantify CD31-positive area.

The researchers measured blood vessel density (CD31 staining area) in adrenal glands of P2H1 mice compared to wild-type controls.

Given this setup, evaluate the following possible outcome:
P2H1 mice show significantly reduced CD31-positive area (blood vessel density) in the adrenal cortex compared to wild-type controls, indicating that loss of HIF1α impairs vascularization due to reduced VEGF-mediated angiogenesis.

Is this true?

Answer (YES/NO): NO